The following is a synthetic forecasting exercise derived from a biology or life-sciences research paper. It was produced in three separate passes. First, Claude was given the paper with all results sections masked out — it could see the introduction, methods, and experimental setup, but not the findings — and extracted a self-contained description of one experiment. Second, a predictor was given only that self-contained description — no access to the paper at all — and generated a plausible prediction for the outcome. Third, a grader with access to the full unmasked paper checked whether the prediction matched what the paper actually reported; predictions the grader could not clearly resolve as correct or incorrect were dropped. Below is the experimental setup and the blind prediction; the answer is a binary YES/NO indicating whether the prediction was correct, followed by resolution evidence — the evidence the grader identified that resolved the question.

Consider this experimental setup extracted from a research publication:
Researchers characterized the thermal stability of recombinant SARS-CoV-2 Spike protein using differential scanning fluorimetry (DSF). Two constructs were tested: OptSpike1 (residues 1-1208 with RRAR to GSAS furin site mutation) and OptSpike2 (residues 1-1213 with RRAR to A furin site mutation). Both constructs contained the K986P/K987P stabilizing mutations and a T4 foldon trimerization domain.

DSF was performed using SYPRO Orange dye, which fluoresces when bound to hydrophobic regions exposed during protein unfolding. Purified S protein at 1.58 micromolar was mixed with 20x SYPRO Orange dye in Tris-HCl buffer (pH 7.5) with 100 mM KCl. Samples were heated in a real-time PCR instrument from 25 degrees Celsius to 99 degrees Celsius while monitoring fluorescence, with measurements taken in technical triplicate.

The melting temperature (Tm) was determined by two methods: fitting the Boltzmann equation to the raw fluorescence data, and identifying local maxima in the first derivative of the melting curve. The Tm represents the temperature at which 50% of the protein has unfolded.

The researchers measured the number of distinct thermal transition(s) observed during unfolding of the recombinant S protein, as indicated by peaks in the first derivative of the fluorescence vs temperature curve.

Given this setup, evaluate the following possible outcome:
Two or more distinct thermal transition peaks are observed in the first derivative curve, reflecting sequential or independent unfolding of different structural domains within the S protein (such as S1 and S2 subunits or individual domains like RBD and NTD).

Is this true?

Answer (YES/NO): YES